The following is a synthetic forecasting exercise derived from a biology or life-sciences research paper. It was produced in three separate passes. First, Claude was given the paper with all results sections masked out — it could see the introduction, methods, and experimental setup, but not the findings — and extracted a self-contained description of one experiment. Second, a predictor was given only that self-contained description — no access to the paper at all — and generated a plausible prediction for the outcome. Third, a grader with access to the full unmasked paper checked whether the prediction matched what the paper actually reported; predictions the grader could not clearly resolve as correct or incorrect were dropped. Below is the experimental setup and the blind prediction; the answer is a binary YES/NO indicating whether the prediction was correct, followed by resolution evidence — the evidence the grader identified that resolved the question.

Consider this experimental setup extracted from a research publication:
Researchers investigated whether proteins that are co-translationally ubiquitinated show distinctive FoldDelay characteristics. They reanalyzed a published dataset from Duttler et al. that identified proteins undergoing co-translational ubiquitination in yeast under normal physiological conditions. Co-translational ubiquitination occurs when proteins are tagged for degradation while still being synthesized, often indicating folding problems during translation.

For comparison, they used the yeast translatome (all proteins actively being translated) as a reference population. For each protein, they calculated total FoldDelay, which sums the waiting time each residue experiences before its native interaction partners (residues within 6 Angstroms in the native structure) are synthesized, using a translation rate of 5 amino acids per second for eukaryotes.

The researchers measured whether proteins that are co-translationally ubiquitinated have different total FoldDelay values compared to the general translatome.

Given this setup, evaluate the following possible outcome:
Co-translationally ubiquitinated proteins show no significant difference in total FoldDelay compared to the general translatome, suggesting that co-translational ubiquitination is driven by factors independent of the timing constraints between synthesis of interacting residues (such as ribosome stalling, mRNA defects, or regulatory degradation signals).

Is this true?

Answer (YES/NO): NO